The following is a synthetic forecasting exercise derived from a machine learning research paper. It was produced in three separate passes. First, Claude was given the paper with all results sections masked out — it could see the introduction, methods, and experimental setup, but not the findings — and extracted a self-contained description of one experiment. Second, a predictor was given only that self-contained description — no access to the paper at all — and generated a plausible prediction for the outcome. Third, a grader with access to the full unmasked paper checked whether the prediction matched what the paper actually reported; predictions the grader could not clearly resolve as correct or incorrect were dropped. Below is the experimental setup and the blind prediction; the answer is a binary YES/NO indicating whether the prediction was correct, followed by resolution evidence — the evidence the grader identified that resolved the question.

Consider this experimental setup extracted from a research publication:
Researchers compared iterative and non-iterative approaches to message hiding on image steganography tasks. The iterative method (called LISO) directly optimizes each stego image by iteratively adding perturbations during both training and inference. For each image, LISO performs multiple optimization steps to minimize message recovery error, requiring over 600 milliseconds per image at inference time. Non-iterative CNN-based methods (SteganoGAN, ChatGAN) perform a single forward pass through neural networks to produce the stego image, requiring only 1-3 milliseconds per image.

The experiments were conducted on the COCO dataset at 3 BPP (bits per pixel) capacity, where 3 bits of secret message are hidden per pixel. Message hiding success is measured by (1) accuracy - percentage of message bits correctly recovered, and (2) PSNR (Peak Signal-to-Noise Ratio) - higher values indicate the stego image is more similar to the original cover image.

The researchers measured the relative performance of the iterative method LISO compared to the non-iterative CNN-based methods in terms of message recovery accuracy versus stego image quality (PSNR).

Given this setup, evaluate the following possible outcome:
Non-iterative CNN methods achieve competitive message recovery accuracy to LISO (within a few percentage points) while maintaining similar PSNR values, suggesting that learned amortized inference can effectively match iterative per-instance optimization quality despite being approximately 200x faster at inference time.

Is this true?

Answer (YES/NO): NO